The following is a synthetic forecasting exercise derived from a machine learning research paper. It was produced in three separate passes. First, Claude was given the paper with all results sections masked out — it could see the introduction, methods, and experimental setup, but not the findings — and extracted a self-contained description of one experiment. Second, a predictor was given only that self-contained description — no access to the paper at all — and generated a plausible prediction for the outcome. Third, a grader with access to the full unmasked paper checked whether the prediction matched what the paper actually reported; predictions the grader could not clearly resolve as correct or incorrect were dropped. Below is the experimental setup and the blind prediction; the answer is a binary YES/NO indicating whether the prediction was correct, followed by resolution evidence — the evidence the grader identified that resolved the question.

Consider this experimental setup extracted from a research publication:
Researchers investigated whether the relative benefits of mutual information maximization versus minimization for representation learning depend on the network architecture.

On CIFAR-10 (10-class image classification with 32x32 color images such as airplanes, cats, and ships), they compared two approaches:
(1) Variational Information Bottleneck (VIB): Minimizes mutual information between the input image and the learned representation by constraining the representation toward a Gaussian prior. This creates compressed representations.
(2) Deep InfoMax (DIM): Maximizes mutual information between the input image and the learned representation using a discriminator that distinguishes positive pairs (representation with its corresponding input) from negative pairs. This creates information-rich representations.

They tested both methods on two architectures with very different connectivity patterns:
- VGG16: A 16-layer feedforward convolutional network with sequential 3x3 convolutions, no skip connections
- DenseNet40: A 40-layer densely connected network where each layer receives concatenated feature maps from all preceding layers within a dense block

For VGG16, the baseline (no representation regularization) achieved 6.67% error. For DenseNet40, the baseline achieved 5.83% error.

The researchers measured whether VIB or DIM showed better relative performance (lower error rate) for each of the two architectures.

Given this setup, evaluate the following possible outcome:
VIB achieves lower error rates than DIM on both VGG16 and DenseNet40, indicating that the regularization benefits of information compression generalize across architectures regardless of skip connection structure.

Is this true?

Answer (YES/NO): NO